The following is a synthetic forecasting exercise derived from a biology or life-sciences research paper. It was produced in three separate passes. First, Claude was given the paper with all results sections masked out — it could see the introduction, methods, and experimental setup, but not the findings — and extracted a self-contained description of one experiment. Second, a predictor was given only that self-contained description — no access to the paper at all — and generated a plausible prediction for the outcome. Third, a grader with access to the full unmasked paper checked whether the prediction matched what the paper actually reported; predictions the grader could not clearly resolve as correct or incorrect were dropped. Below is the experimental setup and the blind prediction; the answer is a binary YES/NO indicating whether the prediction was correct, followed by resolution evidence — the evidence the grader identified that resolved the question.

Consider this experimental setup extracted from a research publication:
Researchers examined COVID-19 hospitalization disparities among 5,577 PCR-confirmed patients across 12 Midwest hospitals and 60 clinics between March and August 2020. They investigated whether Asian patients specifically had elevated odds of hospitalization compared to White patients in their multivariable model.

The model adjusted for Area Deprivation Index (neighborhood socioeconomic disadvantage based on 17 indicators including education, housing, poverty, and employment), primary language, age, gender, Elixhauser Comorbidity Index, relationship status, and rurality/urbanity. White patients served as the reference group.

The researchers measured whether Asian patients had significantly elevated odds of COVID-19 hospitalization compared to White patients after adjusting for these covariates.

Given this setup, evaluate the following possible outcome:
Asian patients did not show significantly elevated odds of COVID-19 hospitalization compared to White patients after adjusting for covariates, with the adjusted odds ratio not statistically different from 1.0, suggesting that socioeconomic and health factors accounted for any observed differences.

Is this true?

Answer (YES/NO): NO